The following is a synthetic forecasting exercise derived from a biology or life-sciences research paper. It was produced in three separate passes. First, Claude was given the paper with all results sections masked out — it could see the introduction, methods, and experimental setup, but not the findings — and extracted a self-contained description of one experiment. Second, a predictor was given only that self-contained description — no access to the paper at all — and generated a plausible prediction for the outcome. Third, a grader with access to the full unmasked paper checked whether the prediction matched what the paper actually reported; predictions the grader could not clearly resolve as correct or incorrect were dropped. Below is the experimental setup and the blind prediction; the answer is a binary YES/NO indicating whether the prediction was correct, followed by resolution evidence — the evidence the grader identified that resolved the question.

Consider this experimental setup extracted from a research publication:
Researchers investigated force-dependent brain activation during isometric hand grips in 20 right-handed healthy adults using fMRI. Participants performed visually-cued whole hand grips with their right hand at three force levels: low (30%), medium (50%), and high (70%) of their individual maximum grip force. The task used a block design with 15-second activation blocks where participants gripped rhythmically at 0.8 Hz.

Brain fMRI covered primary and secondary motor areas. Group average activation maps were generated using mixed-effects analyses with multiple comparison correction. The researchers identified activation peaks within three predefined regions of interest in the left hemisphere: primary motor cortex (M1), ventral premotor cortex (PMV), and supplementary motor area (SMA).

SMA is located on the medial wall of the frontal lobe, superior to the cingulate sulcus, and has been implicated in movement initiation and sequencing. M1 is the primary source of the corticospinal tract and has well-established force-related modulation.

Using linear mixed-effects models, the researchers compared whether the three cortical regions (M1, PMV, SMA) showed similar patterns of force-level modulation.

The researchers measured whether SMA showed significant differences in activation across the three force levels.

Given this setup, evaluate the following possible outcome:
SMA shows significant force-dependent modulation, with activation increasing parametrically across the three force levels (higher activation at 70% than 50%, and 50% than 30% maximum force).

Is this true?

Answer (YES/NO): NO